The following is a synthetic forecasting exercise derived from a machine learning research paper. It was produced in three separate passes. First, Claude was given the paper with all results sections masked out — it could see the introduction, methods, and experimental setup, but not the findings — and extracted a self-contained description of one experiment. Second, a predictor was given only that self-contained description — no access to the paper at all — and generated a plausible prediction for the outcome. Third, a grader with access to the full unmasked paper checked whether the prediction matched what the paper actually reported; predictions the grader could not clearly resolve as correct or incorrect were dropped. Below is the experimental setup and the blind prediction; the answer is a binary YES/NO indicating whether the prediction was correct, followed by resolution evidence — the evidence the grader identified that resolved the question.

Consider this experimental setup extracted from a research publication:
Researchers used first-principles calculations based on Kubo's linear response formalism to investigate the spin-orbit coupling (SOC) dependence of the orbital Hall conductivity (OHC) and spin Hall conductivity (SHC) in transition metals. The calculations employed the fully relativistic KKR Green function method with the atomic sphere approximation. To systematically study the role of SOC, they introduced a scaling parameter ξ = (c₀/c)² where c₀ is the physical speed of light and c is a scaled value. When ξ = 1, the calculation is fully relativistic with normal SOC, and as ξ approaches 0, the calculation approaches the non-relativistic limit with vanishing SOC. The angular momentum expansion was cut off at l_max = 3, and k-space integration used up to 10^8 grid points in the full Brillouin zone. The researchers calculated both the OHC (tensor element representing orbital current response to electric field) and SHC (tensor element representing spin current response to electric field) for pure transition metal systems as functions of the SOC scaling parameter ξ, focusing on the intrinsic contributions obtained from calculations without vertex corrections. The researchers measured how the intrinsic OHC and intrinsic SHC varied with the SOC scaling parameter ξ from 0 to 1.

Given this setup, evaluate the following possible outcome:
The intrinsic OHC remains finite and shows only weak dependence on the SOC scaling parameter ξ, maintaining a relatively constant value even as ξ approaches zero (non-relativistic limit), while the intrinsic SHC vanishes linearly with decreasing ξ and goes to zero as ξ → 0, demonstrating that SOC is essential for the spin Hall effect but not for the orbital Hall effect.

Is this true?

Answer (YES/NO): YES